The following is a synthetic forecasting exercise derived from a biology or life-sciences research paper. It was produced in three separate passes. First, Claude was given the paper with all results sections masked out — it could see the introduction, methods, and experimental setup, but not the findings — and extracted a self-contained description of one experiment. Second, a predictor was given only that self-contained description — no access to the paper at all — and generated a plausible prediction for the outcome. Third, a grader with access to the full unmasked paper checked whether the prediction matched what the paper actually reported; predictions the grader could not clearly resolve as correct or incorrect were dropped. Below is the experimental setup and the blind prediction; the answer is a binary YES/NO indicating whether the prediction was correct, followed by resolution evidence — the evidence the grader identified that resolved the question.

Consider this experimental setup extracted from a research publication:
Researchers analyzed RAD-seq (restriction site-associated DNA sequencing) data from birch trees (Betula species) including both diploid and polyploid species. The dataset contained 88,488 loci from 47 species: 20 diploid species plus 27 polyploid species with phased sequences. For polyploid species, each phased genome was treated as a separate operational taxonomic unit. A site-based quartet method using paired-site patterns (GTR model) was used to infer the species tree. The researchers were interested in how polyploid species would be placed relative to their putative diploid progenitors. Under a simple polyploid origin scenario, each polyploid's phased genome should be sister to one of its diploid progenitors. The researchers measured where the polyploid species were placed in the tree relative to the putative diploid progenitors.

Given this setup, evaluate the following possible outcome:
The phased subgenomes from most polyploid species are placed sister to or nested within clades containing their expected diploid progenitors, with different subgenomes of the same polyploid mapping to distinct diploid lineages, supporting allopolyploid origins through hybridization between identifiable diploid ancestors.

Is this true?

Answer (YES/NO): NO